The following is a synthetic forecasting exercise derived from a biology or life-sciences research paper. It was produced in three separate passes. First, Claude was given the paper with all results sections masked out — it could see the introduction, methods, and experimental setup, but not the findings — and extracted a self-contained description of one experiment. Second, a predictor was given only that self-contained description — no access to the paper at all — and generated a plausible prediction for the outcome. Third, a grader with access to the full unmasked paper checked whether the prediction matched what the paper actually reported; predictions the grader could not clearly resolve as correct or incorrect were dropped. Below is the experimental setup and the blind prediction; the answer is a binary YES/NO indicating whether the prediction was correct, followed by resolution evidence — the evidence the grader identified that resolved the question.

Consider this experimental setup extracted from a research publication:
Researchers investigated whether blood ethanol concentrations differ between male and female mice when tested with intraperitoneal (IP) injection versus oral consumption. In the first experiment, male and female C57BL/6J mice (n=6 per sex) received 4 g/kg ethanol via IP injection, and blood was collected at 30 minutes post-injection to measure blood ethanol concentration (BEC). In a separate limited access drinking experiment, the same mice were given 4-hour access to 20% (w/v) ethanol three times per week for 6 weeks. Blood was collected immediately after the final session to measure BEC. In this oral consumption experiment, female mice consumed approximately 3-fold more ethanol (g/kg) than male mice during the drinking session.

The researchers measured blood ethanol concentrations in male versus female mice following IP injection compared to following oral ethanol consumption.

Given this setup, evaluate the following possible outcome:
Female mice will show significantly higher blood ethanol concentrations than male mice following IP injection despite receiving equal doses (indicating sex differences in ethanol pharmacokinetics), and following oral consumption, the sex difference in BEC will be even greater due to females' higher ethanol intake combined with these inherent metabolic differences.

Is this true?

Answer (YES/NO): NO